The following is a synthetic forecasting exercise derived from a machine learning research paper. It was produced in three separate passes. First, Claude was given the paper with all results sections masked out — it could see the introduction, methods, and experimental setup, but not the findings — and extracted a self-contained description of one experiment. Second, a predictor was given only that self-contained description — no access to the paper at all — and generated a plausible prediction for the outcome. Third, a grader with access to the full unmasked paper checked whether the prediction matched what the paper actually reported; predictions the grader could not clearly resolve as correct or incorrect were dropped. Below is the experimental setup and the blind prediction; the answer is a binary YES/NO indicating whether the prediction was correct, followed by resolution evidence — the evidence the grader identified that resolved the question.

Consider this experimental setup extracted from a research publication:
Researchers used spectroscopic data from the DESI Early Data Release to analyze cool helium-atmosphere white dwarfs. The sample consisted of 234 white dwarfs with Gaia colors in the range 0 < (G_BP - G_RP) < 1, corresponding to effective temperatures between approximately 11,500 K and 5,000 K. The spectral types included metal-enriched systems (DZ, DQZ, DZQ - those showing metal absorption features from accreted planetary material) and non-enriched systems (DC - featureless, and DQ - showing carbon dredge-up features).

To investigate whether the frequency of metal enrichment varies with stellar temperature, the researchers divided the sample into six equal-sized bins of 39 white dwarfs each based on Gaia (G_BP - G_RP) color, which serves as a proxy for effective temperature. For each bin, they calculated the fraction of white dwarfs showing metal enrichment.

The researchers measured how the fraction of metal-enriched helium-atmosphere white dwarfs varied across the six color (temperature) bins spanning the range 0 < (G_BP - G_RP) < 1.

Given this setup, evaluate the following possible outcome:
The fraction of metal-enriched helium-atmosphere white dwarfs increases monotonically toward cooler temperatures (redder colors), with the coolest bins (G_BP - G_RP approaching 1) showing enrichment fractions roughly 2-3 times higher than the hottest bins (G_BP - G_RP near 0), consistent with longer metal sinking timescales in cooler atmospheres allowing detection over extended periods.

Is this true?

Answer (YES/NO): NO